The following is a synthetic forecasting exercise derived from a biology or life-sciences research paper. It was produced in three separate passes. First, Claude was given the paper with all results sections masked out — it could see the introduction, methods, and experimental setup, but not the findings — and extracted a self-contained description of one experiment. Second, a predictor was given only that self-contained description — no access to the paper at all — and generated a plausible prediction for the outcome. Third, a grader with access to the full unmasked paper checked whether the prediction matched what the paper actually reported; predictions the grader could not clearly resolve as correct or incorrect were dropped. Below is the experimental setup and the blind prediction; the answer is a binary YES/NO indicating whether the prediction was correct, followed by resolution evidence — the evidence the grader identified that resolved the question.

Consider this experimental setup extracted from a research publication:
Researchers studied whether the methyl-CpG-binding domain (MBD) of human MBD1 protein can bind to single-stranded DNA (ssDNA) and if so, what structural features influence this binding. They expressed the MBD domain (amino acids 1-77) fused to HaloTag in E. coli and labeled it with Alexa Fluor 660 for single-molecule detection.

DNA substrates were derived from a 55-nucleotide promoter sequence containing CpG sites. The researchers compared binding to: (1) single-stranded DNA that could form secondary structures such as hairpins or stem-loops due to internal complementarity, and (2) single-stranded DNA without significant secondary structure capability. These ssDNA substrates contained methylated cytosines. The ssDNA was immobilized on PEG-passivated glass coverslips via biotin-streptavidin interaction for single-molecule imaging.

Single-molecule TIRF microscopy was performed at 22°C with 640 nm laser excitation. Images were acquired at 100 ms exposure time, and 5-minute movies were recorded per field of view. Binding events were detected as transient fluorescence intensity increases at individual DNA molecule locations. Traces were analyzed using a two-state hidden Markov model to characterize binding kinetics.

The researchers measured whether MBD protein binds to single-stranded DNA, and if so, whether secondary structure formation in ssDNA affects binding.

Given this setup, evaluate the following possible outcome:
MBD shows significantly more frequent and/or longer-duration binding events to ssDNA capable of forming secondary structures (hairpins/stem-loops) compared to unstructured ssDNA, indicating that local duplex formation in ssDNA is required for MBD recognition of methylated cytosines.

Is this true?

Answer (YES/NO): YES